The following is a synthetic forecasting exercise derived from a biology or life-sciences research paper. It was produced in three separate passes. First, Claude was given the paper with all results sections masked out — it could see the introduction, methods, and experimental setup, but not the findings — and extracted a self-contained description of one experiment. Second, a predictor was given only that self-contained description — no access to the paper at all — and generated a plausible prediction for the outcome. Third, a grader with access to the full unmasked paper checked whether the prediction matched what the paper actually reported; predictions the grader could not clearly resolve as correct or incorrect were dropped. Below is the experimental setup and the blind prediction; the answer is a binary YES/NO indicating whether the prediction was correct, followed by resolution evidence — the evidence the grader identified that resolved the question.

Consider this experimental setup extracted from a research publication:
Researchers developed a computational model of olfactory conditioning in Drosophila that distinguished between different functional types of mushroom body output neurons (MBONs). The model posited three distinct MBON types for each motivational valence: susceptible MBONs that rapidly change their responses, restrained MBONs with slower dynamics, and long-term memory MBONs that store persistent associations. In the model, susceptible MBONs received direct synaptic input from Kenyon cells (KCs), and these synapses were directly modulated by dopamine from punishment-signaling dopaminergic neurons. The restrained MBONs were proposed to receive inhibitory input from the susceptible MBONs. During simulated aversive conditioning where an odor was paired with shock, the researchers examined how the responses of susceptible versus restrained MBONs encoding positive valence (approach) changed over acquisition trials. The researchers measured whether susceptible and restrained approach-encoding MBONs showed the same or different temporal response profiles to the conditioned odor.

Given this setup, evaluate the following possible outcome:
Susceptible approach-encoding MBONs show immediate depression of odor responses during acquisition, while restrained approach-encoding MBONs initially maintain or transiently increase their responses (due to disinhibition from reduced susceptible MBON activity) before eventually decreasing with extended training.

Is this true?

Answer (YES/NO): NO